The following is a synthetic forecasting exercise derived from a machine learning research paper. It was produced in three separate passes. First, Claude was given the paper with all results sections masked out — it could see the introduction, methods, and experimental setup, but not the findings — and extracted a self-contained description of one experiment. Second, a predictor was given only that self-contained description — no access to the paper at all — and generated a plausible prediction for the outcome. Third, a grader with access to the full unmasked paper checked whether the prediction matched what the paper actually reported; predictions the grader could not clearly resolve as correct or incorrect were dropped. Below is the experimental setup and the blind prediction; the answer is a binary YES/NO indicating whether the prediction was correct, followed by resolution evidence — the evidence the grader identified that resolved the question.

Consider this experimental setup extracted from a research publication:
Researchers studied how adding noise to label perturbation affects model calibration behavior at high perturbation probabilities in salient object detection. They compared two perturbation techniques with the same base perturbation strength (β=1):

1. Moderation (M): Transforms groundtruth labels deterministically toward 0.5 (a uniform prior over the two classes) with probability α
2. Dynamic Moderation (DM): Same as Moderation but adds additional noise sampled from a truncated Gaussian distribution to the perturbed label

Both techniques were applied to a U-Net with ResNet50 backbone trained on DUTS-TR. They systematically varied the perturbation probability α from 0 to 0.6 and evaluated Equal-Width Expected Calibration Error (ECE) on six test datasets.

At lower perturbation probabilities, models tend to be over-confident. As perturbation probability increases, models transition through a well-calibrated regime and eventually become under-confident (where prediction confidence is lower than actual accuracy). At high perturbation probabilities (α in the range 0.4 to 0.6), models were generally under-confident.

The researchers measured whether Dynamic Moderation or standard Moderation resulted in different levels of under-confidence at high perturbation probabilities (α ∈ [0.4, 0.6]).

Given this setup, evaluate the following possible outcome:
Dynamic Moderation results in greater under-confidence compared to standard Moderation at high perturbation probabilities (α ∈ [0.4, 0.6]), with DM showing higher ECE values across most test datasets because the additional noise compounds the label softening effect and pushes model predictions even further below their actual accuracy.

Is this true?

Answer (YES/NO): NO